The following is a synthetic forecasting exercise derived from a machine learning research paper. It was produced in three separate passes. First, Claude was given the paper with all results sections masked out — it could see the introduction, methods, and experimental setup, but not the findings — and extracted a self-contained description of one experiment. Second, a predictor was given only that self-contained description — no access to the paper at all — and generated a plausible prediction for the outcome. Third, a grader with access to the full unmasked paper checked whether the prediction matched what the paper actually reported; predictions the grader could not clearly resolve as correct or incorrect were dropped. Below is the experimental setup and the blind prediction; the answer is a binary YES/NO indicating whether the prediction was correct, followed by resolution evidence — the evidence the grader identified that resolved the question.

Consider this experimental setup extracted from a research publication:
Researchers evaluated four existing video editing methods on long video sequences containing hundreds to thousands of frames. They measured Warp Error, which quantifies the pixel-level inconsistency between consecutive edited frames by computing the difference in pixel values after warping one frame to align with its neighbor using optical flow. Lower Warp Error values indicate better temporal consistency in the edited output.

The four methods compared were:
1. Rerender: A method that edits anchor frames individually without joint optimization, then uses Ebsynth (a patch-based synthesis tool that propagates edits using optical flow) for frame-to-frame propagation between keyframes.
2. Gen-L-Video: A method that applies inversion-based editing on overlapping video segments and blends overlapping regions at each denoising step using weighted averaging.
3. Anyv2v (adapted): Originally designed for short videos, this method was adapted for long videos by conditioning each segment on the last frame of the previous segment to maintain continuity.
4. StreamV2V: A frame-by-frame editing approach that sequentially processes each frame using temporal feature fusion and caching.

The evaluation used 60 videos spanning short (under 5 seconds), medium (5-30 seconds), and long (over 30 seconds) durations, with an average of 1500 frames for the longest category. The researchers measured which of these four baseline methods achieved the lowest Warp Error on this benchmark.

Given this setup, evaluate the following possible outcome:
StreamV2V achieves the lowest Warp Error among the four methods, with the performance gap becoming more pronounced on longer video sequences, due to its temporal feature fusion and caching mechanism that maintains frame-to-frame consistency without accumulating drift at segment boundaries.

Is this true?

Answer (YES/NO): NO